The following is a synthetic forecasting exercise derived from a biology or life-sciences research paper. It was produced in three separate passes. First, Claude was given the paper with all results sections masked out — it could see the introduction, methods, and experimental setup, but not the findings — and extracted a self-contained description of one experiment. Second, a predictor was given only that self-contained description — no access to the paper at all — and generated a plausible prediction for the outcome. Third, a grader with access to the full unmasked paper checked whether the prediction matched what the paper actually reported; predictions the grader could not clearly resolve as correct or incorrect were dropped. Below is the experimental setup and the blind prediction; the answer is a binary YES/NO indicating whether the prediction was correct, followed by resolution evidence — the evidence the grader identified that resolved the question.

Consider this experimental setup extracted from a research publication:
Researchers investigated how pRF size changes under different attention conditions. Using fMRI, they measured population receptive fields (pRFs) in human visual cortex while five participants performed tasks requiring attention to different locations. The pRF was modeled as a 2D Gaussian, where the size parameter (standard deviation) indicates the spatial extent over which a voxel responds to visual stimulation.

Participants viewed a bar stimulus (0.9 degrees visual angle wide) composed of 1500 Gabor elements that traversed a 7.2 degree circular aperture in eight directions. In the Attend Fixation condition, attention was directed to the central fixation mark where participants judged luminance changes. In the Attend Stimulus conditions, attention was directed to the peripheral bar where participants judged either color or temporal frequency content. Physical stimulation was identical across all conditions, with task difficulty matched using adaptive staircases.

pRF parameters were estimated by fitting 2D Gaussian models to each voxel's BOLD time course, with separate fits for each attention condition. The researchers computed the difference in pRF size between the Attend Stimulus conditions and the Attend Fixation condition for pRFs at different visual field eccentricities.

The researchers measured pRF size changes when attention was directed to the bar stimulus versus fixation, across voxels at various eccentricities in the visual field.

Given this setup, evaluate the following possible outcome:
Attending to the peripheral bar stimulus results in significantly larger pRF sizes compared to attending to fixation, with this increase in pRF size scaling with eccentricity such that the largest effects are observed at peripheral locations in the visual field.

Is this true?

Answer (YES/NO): NO